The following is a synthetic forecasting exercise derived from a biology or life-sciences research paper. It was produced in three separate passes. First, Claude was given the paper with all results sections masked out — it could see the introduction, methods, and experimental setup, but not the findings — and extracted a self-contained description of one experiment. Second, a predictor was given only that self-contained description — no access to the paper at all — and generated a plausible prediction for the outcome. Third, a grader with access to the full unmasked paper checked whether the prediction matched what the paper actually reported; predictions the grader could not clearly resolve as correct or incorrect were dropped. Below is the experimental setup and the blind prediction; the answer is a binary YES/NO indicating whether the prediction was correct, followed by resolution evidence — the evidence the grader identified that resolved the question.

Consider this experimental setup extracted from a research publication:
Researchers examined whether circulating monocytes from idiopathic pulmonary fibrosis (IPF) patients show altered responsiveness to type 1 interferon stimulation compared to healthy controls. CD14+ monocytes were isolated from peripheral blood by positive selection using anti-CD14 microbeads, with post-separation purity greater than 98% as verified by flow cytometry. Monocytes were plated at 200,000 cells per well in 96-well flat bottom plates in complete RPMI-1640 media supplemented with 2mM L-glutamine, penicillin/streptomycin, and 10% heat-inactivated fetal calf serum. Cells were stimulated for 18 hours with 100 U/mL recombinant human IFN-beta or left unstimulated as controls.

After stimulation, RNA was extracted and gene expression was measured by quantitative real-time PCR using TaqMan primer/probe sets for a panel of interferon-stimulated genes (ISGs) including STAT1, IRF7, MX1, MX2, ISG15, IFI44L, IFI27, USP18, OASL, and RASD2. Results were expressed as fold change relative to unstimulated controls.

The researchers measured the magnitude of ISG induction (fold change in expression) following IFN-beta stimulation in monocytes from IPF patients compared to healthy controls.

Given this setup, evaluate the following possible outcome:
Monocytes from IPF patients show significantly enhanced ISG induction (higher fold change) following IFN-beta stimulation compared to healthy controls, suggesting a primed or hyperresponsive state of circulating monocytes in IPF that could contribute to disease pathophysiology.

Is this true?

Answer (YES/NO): YES